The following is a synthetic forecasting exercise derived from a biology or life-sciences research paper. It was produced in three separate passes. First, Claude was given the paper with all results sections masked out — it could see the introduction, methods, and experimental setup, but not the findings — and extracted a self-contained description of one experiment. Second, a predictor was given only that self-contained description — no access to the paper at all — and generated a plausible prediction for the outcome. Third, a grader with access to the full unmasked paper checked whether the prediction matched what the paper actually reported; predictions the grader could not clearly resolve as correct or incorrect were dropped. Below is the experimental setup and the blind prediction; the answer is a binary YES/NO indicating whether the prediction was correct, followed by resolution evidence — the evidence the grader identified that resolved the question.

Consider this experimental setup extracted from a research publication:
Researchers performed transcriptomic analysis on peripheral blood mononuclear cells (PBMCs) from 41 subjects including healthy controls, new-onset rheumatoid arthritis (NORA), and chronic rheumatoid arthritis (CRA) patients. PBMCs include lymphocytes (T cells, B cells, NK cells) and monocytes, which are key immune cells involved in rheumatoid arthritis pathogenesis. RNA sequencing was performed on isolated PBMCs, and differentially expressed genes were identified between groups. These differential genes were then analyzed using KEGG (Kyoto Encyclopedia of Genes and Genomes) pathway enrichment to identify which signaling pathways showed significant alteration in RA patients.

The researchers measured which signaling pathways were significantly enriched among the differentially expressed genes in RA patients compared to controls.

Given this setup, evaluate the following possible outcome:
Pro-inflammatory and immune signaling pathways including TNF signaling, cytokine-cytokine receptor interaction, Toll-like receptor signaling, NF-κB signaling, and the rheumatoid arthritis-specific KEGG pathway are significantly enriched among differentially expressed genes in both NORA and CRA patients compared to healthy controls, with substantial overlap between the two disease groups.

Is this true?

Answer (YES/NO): NO